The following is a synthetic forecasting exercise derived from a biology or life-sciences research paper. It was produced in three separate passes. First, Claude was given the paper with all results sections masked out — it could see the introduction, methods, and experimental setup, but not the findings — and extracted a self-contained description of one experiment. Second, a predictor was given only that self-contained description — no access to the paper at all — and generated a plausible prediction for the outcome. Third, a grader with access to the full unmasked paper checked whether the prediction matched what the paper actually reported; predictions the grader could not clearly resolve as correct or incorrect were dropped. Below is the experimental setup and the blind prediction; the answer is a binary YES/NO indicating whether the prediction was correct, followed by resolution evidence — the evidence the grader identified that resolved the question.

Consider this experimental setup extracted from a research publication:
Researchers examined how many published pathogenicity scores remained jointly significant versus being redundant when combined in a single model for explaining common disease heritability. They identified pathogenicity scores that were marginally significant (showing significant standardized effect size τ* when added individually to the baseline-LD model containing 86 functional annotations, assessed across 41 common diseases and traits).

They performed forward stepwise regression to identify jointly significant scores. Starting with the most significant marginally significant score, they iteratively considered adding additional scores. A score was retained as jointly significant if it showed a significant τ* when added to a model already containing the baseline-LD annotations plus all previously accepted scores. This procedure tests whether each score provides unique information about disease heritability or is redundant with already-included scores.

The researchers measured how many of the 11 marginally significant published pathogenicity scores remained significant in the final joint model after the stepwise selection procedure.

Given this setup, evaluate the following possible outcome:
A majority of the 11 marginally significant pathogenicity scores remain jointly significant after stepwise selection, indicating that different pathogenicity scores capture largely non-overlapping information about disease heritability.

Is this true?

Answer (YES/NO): NO